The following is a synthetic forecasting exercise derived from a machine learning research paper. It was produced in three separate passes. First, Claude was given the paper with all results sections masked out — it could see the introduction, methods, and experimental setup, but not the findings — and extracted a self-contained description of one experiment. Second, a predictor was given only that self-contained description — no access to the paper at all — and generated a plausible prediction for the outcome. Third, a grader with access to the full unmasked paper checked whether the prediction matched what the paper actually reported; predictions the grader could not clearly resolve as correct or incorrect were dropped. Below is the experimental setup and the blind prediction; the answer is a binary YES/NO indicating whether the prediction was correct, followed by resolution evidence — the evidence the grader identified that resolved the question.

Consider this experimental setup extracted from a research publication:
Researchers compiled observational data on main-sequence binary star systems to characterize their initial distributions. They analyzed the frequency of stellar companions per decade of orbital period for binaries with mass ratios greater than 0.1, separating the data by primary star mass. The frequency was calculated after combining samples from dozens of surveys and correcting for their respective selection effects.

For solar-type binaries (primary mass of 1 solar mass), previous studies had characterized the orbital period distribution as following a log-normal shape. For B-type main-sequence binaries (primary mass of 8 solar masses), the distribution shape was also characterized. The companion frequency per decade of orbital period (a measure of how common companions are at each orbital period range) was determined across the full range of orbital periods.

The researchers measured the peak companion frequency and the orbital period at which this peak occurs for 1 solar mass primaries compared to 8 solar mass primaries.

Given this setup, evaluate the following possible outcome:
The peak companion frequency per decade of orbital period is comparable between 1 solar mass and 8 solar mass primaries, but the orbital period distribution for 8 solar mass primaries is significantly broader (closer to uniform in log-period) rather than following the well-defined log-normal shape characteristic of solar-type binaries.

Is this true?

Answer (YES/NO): NO